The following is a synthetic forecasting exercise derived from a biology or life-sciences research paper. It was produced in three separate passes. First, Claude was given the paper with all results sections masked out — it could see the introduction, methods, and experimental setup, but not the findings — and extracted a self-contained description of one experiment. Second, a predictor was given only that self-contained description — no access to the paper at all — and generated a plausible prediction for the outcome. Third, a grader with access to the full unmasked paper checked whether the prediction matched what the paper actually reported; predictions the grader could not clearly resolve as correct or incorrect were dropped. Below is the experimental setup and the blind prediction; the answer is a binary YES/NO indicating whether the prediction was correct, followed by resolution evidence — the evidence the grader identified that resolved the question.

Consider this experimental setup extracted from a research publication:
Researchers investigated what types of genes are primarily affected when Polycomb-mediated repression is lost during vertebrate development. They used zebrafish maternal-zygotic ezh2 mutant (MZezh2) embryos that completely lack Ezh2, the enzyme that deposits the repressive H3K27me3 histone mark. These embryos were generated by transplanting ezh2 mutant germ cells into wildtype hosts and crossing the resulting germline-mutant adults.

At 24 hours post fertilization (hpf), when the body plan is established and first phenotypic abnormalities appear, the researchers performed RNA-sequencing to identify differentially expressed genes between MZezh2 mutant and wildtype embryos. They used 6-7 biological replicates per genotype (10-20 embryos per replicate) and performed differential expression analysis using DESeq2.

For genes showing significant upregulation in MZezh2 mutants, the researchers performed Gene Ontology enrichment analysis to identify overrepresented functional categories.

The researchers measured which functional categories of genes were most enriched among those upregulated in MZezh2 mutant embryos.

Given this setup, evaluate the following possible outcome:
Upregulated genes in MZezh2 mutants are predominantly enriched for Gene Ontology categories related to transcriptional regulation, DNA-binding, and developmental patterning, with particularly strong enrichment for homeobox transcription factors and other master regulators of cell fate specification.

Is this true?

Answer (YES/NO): YES